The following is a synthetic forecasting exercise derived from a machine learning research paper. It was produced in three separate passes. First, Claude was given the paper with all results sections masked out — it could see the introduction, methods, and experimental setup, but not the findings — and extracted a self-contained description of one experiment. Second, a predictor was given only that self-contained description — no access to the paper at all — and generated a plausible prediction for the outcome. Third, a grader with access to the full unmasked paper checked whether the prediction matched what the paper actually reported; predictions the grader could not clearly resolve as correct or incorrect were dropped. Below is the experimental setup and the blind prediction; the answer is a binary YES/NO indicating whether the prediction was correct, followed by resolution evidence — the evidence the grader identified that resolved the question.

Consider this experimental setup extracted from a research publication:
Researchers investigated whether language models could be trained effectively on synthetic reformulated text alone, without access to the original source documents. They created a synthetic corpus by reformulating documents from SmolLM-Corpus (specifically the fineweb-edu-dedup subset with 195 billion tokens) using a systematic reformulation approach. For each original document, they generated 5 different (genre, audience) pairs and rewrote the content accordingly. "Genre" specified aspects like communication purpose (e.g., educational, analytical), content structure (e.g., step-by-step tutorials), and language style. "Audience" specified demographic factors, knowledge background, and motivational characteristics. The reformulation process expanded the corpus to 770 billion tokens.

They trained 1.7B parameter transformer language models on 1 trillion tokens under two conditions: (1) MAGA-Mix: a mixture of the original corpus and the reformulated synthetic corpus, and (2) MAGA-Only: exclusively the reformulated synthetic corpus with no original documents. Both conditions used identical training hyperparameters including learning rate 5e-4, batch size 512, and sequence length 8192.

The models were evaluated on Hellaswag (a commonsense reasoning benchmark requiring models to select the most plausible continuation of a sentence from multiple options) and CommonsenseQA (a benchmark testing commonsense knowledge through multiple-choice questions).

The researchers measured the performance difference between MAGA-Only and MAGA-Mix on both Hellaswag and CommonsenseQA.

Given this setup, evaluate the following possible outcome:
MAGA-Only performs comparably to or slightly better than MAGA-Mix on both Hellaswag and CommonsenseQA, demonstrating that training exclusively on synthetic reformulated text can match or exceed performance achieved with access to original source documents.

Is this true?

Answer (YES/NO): NO